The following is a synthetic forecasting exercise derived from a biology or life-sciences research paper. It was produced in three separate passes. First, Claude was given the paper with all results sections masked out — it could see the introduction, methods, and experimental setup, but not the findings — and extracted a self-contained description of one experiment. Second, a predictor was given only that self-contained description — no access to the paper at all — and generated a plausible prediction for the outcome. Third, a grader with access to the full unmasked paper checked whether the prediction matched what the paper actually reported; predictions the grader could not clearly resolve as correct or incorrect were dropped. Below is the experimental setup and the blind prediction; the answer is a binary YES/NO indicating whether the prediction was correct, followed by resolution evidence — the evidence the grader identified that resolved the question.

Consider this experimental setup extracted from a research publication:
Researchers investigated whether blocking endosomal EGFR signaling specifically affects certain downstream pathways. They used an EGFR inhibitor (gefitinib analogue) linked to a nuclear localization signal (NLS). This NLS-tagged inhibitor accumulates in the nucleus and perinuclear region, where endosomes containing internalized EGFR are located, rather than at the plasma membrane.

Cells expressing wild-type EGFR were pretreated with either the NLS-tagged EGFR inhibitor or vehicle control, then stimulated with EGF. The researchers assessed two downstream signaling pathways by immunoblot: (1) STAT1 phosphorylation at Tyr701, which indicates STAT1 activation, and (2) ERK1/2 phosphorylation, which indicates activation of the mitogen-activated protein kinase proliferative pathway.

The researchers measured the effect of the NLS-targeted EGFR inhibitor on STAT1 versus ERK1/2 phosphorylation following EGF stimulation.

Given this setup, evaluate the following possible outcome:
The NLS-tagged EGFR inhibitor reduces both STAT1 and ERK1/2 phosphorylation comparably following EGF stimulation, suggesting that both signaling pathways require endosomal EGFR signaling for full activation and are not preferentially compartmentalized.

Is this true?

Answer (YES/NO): NO